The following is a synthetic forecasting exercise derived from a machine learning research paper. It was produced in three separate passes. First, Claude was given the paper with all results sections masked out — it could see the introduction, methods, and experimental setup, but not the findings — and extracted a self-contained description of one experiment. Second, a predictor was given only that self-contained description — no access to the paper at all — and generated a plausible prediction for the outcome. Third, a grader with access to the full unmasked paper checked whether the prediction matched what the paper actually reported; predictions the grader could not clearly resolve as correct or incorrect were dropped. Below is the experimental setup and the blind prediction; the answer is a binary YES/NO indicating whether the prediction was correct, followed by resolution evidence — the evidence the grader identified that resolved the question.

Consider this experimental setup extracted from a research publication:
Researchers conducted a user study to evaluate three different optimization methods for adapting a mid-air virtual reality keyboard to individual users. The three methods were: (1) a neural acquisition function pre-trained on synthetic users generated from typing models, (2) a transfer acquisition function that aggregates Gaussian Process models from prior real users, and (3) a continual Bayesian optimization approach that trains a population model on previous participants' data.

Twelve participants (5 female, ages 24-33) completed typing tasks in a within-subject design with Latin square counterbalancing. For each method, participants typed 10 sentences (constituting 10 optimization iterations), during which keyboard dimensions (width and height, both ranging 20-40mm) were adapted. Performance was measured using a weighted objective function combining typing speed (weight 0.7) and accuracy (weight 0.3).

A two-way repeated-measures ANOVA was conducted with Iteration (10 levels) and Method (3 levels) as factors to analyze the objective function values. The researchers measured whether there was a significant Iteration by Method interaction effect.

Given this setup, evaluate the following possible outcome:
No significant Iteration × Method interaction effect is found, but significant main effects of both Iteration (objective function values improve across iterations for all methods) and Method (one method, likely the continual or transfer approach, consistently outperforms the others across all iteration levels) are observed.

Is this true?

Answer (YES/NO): NO